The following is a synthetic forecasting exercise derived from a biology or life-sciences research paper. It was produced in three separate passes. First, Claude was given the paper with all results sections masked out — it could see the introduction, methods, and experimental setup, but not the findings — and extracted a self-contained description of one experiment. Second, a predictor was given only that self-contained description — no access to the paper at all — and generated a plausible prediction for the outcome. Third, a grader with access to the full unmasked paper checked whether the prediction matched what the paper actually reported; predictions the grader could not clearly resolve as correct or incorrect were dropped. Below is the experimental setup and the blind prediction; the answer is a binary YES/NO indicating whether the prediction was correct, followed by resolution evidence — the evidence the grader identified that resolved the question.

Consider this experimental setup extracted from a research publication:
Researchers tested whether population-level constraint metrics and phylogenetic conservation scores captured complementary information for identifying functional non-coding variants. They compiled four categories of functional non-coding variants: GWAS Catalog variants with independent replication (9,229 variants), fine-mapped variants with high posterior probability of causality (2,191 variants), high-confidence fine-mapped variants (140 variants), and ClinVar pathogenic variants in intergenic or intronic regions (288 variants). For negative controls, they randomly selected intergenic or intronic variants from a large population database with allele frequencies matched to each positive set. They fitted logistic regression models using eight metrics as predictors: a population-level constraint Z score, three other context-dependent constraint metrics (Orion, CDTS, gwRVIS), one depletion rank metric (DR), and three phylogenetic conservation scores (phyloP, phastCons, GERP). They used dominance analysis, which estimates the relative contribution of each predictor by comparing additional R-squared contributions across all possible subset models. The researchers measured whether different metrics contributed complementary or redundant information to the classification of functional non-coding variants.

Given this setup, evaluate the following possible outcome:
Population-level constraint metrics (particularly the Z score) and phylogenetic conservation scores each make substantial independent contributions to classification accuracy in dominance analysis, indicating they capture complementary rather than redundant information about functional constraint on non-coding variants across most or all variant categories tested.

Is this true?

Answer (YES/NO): NO